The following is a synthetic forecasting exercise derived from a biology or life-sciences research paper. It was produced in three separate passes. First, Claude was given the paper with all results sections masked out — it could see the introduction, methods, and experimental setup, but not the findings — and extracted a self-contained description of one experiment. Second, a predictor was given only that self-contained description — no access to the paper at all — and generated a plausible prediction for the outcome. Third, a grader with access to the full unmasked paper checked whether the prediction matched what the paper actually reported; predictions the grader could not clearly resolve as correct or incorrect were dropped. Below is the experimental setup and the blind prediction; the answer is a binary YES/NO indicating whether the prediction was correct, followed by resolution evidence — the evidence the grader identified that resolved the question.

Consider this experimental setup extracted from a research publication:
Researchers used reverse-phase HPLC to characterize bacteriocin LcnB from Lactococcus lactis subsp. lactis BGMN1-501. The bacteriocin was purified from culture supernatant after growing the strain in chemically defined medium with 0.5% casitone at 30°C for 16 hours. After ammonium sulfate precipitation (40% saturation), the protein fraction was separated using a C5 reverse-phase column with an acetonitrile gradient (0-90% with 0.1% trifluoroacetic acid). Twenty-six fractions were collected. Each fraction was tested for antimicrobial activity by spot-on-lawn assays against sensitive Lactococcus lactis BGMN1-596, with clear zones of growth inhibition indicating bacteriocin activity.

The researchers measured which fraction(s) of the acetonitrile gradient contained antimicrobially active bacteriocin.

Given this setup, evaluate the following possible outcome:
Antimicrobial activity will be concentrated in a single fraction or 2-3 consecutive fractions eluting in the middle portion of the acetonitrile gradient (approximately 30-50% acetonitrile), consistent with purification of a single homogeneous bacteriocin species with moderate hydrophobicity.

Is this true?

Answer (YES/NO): NO